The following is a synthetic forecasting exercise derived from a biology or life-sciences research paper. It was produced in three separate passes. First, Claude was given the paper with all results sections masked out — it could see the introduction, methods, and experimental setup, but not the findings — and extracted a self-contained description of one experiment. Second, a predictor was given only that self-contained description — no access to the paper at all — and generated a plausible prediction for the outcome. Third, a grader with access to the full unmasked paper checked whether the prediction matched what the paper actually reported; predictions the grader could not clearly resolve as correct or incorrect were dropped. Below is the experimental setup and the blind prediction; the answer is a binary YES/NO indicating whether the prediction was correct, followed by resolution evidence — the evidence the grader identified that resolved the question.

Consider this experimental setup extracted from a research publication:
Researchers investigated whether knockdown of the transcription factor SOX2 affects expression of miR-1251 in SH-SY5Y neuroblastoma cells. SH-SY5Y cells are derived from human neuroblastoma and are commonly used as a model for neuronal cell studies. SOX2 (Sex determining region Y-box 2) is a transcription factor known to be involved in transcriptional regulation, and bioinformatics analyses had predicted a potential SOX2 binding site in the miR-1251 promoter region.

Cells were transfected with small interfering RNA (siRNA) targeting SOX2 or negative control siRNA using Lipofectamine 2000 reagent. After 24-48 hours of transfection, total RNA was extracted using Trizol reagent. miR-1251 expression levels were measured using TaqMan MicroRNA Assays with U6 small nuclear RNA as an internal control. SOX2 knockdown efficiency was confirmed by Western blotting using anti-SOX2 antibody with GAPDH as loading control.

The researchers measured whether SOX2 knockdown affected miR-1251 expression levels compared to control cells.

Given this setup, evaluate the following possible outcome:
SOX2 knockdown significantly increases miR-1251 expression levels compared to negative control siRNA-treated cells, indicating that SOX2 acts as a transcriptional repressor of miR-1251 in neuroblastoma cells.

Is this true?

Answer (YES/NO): NO